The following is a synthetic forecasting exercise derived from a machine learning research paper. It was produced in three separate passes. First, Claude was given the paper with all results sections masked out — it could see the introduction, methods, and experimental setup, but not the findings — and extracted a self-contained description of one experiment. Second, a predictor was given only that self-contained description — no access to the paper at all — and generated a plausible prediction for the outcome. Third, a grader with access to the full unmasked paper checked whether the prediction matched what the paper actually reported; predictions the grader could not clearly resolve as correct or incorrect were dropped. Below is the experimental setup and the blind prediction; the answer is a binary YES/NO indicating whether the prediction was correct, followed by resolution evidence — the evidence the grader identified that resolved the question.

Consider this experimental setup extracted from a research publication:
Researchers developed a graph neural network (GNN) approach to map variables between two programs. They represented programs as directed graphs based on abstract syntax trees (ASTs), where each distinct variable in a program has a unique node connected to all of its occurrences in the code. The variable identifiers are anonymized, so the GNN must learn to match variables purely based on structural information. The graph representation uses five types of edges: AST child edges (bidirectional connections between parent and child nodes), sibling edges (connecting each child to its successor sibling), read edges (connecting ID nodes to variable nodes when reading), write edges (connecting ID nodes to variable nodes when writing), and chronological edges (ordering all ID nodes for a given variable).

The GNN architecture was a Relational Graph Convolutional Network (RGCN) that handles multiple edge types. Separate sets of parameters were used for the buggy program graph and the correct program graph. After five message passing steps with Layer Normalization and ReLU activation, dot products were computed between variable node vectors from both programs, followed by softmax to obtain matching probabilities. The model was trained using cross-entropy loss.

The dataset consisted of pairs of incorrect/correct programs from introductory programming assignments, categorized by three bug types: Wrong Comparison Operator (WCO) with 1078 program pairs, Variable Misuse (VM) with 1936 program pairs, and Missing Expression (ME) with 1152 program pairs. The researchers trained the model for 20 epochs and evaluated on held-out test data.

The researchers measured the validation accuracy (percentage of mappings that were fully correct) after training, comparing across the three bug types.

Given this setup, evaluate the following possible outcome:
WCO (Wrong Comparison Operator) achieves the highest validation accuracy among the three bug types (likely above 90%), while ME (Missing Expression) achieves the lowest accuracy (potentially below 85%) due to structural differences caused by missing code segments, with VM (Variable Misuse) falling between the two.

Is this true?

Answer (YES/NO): NO